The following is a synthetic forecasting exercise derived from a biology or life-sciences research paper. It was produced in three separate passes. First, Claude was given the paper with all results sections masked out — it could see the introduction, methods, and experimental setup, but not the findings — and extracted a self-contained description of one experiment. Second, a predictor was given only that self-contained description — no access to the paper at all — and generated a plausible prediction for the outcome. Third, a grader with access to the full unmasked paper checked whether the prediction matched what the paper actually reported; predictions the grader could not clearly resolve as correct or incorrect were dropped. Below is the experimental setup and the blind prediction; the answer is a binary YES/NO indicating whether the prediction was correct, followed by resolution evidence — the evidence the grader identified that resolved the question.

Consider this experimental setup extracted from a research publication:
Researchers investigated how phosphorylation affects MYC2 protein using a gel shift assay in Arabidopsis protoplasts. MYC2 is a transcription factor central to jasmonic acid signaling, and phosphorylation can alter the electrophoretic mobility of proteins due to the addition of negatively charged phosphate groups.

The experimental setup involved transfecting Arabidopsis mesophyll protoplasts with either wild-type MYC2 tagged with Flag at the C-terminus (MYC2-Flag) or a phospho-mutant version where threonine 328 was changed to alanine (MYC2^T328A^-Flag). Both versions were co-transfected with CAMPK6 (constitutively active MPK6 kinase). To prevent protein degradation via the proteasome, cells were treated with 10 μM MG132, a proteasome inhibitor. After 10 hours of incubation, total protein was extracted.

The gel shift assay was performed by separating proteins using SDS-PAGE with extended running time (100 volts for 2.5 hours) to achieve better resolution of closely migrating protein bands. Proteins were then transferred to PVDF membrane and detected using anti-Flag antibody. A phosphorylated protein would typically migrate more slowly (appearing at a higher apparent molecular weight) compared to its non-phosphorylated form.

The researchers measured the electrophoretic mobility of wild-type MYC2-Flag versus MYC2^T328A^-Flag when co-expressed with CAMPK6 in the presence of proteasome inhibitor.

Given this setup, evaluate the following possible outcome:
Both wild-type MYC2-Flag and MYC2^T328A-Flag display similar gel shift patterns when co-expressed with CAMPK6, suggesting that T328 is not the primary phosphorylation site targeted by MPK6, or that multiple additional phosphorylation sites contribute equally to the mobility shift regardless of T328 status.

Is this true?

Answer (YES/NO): NO